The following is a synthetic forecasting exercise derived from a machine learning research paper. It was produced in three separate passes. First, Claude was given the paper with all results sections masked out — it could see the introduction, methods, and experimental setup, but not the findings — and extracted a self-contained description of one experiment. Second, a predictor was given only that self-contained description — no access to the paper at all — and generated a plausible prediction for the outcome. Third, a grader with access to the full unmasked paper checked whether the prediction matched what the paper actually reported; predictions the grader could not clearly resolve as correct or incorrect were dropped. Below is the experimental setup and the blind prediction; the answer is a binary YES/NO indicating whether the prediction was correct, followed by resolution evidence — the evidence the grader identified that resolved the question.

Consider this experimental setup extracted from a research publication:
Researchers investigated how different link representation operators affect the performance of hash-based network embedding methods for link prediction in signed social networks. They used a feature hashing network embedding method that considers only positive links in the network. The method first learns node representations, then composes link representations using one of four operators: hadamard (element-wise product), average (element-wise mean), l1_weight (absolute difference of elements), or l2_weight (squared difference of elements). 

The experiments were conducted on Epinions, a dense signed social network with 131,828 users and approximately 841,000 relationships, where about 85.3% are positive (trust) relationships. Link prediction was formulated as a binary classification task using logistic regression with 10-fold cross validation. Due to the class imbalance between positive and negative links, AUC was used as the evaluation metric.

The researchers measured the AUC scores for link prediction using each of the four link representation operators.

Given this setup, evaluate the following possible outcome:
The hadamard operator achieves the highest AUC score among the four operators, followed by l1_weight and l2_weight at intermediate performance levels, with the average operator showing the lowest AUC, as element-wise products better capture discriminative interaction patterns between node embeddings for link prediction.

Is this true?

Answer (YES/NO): NO